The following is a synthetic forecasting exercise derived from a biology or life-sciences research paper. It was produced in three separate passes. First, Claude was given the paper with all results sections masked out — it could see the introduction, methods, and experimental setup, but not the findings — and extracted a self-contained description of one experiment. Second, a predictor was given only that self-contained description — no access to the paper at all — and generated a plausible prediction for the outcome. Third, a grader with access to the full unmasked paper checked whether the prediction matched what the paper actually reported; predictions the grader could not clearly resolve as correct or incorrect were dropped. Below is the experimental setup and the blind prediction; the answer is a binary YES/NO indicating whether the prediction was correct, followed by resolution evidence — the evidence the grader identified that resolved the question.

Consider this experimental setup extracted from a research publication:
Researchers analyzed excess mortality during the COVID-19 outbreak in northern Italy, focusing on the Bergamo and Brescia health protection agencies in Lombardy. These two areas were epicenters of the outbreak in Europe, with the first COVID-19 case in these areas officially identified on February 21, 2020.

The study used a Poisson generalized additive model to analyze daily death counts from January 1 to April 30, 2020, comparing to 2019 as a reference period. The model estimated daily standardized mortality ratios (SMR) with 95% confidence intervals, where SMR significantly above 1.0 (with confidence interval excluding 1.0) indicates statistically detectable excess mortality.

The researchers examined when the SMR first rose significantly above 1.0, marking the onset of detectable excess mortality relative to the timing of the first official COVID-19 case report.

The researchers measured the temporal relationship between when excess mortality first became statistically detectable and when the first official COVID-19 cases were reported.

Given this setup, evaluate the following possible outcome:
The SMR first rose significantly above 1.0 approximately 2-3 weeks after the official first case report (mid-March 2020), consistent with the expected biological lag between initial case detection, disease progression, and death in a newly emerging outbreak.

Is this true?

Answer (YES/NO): NO